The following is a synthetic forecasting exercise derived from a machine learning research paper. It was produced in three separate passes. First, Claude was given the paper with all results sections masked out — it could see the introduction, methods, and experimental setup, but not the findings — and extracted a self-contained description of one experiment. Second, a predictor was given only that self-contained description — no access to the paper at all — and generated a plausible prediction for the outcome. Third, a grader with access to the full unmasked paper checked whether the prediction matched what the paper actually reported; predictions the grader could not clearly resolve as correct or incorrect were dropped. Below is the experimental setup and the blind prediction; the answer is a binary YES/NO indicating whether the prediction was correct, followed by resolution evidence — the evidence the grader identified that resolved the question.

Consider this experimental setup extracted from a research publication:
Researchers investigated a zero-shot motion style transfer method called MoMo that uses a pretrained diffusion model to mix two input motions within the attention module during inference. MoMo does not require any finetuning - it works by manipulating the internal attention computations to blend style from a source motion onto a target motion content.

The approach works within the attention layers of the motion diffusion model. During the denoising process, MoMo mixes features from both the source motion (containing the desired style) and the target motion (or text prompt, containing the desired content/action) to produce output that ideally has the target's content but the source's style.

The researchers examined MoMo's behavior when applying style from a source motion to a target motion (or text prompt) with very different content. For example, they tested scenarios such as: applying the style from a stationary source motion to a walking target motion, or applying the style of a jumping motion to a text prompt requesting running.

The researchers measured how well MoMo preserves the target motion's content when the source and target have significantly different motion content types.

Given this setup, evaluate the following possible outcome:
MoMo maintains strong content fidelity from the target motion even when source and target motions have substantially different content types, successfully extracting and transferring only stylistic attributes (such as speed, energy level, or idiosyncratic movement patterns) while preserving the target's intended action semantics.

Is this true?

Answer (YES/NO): NO